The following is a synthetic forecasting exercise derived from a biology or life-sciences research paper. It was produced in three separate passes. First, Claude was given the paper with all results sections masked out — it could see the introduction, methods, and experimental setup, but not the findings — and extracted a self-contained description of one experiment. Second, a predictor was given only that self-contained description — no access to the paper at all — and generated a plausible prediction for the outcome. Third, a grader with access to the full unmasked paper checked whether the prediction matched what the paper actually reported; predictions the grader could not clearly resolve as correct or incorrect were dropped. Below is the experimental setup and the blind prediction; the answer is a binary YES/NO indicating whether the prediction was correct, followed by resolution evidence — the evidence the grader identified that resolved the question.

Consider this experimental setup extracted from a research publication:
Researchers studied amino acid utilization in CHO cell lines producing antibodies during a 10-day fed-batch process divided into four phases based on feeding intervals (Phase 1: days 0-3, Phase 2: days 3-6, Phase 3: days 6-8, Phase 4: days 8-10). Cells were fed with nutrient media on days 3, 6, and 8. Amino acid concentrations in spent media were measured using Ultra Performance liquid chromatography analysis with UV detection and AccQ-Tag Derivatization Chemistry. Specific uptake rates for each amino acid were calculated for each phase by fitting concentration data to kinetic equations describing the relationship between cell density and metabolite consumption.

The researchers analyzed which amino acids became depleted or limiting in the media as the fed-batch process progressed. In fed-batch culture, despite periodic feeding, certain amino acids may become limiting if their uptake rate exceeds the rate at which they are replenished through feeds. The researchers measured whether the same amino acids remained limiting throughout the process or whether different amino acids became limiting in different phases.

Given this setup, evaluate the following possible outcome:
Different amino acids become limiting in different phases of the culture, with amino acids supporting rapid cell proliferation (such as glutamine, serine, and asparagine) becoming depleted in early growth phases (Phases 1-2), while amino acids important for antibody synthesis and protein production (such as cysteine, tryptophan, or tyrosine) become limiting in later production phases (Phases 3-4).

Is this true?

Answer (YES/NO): NO